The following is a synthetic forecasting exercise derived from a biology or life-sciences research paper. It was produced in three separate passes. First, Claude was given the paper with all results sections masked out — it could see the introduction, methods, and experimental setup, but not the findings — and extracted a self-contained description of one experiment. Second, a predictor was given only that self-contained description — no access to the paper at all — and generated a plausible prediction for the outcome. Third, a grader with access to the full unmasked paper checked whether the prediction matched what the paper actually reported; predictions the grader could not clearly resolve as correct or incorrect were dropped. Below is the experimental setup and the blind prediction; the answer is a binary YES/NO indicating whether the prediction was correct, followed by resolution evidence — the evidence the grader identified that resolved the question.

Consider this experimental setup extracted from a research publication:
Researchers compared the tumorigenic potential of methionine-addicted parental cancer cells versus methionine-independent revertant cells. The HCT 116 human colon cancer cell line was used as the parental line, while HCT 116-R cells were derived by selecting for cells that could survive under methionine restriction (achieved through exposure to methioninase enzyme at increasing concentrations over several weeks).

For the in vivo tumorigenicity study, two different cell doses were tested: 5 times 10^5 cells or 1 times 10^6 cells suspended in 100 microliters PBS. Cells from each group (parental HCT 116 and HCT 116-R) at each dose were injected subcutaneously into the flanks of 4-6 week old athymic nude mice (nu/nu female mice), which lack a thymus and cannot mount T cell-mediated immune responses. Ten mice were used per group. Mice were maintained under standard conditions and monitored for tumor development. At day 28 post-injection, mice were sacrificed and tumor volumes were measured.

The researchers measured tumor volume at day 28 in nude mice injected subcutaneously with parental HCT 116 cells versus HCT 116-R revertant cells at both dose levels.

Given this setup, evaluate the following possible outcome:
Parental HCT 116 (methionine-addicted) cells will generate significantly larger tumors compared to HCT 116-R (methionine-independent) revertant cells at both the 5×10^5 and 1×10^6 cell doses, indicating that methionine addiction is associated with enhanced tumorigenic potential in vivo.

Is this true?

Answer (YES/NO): YES